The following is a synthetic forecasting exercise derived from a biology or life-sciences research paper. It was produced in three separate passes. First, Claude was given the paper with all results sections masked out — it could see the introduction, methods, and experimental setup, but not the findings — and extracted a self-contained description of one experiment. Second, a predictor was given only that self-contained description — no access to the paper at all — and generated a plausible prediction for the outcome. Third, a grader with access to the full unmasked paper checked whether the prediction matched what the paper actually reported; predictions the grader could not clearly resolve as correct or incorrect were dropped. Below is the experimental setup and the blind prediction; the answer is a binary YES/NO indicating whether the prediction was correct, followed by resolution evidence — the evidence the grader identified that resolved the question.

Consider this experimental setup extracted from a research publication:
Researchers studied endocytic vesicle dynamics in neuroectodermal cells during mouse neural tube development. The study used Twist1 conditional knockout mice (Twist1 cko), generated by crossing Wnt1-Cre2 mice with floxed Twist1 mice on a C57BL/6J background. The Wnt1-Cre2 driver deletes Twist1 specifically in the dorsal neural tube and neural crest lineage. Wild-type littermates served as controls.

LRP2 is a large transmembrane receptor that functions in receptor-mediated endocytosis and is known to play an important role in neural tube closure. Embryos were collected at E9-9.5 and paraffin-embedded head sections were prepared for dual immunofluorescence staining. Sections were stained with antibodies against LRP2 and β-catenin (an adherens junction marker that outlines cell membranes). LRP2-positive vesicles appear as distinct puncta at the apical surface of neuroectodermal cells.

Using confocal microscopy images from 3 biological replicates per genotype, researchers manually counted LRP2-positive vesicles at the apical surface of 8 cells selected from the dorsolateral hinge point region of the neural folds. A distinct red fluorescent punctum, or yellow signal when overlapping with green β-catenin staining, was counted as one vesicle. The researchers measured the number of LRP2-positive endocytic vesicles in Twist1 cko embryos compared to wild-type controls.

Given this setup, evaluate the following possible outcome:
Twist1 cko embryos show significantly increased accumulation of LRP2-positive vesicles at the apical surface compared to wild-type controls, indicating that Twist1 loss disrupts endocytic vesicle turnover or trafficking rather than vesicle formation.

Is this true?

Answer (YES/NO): YES